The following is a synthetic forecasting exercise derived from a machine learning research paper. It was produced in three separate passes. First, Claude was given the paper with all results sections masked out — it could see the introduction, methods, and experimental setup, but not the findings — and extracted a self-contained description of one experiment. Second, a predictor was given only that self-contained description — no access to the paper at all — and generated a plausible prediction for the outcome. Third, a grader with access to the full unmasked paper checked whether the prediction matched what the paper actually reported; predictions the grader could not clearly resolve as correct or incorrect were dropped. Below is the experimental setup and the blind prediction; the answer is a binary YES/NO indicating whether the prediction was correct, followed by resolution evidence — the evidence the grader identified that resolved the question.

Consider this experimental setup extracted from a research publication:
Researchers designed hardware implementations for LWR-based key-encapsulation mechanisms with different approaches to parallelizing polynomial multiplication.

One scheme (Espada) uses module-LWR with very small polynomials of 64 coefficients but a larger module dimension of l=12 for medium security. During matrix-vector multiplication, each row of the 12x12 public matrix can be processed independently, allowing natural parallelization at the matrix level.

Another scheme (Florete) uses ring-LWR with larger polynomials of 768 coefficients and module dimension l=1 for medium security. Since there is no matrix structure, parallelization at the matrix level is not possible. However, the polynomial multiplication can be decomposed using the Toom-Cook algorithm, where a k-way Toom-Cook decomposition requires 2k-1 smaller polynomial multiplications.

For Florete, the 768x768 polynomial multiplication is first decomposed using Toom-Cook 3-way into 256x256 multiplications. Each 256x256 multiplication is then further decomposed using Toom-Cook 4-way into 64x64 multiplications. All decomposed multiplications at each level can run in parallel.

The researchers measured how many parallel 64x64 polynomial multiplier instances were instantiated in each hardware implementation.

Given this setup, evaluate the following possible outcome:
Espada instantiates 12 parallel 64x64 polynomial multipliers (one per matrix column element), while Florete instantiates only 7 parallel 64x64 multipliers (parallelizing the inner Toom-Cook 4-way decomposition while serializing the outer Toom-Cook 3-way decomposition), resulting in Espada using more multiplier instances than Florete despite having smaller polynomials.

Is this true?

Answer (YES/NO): NO